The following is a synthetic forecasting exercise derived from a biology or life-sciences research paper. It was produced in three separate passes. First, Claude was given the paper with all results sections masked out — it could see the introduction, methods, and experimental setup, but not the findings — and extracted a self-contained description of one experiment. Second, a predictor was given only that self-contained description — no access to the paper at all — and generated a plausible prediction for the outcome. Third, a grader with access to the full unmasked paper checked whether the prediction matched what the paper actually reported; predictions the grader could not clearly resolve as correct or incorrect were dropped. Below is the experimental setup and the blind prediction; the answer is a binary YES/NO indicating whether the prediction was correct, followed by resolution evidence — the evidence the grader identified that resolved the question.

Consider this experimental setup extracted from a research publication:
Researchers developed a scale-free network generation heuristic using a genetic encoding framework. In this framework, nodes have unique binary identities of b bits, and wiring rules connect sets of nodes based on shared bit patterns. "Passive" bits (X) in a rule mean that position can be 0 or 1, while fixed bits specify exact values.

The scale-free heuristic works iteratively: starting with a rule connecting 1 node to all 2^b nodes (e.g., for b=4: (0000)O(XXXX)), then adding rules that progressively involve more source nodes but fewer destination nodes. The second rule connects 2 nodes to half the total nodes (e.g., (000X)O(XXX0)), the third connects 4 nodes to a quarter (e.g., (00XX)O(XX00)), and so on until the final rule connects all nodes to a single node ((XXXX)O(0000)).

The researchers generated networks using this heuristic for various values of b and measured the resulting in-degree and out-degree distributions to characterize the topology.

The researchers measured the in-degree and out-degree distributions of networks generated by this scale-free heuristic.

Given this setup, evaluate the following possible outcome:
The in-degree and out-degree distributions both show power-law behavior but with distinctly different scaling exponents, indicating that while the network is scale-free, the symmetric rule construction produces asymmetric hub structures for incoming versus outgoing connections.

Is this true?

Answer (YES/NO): NO